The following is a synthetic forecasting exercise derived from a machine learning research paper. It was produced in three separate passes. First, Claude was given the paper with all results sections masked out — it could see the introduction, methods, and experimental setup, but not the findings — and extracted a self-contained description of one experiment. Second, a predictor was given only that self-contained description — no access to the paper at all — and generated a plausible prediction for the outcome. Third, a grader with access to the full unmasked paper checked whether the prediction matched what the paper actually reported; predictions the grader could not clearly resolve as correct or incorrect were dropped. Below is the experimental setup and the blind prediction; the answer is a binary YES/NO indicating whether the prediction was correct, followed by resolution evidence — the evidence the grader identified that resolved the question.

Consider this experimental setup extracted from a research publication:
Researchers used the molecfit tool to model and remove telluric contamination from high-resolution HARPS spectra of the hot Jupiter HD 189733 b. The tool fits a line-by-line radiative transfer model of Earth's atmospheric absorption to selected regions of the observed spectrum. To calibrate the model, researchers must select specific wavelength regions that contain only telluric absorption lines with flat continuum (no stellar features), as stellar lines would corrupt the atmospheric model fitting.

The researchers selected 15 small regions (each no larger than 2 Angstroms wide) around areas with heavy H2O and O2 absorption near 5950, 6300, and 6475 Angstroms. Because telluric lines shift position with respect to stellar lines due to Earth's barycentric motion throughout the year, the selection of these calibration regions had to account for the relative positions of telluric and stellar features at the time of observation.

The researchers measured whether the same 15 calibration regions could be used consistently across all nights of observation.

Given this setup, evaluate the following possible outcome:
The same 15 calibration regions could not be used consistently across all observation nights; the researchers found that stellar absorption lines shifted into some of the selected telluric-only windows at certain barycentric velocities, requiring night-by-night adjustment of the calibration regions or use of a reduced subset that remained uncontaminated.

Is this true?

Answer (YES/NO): YES